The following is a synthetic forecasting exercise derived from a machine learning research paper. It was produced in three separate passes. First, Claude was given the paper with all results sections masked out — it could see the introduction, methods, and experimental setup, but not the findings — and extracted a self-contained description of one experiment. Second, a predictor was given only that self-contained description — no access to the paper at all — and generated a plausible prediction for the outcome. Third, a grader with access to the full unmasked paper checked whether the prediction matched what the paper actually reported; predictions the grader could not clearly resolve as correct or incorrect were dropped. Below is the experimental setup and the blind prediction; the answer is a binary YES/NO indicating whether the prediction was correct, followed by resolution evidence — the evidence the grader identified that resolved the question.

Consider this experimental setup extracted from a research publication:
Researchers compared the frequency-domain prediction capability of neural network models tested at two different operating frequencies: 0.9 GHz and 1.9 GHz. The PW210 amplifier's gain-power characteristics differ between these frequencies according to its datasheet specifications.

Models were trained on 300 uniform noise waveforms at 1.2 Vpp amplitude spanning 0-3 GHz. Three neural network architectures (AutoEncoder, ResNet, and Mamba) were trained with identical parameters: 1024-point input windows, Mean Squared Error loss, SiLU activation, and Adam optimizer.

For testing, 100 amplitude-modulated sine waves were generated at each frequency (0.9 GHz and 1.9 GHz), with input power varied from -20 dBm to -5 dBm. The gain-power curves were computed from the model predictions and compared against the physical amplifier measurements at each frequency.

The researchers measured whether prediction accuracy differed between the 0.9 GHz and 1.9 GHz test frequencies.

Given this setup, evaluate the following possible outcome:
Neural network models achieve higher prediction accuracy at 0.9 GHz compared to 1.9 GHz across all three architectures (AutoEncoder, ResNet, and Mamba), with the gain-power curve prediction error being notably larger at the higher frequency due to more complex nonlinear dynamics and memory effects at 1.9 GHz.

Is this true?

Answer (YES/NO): NO